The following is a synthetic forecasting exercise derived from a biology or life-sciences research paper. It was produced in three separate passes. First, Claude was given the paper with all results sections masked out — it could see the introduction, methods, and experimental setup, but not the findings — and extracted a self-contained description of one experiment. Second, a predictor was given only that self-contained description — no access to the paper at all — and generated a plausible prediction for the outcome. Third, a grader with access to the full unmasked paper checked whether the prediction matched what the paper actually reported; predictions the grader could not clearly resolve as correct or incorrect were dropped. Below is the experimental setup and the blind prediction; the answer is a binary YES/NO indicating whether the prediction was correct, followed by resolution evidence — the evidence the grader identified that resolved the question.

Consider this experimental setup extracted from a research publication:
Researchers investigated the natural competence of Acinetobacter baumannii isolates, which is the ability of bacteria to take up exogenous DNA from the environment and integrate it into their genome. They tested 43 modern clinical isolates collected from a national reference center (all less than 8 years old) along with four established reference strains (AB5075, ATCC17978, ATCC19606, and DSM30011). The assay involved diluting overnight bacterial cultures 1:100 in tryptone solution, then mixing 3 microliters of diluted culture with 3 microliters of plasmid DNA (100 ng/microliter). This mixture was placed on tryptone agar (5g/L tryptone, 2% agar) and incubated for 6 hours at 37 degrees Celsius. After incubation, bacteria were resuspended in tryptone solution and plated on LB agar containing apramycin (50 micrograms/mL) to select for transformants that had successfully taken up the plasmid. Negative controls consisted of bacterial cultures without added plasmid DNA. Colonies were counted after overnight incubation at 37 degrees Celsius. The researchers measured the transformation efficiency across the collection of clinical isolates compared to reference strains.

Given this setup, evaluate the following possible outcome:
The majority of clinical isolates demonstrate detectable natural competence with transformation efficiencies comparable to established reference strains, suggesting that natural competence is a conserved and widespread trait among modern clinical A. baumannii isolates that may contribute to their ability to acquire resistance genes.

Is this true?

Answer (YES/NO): NO